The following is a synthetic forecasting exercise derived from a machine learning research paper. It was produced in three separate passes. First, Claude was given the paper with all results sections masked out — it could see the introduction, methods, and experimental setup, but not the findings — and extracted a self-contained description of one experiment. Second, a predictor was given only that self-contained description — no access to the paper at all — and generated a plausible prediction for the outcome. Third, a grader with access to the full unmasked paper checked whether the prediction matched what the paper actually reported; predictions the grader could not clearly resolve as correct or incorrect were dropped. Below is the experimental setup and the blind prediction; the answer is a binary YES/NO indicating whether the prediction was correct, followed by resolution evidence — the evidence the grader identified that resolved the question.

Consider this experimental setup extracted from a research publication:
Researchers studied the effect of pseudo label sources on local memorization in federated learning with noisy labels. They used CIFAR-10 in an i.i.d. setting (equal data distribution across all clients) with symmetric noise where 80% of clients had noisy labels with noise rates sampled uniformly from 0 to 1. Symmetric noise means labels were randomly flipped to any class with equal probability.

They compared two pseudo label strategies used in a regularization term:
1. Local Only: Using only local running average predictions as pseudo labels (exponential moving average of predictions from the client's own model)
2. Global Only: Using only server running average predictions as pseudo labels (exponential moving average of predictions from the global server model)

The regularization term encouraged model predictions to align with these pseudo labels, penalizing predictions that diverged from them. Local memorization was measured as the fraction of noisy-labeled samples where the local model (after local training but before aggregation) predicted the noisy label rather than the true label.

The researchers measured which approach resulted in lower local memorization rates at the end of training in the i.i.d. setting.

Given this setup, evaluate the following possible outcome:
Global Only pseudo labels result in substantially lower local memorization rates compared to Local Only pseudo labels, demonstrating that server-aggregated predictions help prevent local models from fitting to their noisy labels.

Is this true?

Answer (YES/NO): YES